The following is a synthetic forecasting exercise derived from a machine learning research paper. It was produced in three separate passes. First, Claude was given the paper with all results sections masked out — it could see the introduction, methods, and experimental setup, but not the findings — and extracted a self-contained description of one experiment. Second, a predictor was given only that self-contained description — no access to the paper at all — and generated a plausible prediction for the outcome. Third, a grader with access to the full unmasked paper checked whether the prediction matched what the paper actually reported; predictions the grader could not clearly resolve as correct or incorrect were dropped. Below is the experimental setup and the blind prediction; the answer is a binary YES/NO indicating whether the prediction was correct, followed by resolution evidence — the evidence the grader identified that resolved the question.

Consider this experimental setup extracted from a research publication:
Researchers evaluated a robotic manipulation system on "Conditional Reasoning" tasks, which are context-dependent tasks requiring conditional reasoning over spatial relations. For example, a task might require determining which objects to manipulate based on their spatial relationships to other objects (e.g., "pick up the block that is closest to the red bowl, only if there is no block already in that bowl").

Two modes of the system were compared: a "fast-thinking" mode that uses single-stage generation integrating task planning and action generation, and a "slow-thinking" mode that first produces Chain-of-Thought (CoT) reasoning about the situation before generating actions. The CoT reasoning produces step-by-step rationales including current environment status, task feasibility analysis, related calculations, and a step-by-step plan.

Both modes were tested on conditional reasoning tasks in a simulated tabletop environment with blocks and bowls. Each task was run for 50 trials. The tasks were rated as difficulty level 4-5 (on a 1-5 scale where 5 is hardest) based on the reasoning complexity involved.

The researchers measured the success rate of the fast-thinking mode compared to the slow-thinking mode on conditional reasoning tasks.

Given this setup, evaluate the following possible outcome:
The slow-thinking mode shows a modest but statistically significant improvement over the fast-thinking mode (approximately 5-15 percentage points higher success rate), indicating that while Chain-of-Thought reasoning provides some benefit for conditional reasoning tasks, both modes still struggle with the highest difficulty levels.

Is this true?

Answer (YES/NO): NO